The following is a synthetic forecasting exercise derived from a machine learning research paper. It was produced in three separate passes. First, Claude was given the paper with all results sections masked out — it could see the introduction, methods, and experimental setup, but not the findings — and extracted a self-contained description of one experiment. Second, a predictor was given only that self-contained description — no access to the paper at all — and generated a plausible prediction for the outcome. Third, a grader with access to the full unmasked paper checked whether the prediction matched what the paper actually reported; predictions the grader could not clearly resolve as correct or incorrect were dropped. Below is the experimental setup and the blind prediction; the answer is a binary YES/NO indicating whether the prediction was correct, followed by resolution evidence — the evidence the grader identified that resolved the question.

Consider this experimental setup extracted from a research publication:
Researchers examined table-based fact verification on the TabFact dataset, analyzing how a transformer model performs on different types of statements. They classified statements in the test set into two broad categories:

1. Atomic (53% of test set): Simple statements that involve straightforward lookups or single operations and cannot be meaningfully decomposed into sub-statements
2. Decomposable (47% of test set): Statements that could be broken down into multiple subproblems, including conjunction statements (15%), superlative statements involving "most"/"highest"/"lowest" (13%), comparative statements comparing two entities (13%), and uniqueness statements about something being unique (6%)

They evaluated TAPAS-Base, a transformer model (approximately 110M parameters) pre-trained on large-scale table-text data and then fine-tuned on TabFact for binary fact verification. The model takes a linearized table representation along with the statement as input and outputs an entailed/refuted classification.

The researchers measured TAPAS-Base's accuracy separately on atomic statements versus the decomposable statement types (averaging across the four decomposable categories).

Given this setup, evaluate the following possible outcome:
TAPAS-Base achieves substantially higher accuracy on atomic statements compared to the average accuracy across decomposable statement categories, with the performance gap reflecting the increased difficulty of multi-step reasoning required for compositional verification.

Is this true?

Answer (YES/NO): YES